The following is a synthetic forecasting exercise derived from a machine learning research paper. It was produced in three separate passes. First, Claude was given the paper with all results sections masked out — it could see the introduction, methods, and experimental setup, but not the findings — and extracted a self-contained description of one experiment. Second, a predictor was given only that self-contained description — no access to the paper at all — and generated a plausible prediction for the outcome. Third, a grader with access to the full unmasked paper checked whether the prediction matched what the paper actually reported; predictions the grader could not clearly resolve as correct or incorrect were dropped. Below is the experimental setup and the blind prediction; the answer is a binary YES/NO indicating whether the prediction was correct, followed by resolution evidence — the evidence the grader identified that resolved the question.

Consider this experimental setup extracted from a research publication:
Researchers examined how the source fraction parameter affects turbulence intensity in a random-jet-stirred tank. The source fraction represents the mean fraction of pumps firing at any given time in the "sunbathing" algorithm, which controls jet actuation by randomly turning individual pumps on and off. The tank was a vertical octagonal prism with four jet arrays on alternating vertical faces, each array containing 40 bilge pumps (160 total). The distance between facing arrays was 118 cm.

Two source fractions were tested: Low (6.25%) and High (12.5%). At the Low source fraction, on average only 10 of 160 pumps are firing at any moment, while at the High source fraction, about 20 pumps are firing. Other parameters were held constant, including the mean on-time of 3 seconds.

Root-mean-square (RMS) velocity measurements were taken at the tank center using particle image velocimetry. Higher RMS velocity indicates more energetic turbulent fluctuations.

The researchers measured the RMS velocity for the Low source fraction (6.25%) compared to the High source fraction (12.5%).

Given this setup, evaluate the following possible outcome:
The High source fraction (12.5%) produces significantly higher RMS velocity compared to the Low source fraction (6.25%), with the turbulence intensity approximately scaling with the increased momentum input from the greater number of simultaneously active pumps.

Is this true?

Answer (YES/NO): NO